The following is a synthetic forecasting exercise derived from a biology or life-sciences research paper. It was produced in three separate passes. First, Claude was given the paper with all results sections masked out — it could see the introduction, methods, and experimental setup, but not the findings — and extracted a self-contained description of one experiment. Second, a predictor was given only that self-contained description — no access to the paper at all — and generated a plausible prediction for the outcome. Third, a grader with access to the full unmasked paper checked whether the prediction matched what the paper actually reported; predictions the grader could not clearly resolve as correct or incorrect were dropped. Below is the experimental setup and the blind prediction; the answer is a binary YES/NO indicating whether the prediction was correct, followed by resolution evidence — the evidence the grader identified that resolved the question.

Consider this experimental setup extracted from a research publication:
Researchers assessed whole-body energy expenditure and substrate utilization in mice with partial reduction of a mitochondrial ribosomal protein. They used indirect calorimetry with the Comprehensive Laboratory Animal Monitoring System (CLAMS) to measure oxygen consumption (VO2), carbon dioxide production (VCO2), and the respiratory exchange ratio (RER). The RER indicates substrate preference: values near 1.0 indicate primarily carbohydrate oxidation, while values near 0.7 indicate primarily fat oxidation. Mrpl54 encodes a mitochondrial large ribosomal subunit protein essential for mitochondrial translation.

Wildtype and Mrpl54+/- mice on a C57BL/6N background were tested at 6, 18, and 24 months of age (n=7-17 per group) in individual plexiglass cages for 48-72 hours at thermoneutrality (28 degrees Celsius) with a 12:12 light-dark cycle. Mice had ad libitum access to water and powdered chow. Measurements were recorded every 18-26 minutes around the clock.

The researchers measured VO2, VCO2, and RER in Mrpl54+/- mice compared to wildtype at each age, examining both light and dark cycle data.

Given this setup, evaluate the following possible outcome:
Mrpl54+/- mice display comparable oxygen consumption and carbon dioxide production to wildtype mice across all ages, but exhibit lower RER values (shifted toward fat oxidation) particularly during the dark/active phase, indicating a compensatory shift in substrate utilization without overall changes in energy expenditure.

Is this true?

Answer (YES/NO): NO